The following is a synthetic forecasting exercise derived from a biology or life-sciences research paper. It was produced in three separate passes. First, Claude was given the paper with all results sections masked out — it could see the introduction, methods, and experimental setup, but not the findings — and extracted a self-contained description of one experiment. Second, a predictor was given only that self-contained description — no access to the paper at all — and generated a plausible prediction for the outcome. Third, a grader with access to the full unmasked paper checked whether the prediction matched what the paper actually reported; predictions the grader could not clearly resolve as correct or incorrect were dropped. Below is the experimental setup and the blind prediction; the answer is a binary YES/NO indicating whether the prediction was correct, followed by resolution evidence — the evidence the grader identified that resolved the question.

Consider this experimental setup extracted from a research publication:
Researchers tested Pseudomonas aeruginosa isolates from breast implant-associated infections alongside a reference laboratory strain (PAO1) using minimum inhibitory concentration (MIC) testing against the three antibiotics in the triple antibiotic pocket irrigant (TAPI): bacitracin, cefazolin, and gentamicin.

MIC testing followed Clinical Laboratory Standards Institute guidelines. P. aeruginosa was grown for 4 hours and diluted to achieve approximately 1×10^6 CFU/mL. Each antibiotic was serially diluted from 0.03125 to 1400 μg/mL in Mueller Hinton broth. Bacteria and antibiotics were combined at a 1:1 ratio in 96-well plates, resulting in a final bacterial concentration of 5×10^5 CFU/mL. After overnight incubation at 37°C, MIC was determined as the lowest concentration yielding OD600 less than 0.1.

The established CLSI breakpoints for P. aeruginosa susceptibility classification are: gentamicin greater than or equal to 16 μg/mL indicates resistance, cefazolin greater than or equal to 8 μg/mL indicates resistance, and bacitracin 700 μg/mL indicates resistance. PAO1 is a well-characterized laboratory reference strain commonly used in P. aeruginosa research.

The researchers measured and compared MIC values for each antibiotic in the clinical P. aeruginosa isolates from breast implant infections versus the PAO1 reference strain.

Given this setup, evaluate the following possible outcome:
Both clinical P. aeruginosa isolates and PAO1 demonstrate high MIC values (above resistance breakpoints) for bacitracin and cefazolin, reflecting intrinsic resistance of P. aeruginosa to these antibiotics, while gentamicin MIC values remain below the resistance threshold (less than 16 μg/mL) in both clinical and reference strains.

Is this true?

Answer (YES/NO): YES